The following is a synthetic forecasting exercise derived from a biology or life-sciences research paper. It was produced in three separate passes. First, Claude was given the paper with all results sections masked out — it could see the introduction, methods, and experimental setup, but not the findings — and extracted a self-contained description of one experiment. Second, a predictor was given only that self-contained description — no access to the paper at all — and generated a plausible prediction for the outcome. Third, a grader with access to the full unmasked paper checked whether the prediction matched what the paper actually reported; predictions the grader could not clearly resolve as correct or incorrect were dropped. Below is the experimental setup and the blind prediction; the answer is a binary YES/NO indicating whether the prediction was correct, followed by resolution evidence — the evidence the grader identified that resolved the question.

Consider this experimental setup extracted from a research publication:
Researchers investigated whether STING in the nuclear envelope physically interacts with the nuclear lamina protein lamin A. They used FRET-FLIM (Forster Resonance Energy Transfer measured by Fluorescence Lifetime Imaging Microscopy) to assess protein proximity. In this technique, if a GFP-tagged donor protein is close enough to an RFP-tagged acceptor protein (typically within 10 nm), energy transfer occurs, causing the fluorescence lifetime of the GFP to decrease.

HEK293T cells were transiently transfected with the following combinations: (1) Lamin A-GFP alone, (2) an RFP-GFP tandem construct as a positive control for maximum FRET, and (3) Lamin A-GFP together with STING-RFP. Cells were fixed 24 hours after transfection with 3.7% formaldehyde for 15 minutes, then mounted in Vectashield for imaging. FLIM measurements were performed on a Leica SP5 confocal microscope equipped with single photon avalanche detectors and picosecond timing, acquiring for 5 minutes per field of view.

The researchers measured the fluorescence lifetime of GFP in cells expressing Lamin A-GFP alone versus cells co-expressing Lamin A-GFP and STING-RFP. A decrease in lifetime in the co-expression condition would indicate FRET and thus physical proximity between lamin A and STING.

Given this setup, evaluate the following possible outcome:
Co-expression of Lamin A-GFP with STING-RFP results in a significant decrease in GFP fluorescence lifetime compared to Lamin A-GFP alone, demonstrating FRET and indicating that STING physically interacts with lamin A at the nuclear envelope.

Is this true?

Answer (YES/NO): YES